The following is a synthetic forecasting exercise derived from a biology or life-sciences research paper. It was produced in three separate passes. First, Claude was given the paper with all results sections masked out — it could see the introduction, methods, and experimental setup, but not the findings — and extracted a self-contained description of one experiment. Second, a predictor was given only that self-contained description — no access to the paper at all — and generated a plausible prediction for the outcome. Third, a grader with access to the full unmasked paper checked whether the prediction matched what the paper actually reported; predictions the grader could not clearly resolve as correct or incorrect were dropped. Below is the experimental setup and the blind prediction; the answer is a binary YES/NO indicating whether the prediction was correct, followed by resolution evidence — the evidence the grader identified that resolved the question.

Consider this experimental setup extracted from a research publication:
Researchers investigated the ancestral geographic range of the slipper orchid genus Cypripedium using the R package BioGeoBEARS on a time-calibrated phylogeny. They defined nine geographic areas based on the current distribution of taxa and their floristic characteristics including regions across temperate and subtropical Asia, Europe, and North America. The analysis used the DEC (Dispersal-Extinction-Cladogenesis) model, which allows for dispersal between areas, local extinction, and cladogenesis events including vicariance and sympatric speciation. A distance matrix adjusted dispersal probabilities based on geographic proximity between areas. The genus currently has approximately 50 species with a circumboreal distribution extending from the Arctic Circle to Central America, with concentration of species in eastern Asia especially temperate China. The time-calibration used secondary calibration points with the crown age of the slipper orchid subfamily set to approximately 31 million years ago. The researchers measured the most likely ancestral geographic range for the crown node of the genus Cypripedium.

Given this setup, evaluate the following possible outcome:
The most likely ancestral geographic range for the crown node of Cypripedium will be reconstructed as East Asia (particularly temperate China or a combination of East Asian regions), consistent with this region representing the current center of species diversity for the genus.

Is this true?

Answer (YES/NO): NO